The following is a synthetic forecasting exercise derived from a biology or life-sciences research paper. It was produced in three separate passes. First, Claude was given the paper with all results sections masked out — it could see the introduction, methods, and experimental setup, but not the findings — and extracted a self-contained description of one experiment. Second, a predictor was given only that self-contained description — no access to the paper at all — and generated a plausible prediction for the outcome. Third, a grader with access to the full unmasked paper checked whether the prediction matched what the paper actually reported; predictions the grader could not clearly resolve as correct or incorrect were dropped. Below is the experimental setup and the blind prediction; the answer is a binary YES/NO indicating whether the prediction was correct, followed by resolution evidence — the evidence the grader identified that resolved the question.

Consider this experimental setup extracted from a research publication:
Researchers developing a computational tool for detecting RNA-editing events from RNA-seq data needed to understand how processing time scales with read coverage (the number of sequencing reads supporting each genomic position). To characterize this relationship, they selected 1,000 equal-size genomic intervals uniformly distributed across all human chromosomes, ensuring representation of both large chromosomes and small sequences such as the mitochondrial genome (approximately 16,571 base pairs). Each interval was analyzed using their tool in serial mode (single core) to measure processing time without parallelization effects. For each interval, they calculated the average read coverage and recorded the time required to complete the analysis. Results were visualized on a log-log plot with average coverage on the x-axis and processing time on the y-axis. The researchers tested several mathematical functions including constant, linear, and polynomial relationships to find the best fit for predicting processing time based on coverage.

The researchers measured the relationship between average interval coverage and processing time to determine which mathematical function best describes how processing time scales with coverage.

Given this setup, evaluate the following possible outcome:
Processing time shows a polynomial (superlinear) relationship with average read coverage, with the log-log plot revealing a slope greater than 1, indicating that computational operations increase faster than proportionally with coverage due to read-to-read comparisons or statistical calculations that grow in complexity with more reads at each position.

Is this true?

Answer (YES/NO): YES